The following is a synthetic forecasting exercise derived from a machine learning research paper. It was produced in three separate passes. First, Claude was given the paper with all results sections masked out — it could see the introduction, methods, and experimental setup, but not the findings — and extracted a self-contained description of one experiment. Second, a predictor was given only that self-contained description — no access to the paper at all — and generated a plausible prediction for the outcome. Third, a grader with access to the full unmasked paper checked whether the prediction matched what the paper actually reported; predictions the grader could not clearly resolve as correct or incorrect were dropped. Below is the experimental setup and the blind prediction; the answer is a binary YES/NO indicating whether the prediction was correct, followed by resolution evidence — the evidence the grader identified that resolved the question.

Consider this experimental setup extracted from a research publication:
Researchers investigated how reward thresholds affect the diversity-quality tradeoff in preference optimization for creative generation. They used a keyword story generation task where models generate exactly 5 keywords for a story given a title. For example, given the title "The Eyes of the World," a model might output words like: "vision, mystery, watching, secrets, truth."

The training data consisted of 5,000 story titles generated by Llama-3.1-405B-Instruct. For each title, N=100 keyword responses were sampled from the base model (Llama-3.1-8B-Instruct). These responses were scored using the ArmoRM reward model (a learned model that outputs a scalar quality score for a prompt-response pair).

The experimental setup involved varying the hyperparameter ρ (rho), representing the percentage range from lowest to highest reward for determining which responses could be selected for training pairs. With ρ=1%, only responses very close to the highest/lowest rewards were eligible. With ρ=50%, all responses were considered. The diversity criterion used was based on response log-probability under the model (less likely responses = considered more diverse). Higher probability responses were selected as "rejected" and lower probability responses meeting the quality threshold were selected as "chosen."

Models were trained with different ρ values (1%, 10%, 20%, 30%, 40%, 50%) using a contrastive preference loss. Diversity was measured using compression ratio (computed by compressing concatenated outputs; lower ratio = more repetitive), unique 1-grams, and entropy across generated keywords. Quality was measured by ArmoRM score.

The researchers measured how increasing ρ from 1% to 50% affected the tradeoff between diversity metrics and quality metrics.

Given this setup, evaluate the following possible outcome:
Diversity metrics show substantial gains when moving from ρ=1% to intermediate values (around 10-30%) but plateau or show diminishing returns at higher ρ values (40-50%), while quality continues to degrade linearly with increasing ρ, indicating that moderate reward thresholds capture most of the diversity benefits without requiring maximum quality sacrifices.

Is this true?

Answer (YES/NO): NO